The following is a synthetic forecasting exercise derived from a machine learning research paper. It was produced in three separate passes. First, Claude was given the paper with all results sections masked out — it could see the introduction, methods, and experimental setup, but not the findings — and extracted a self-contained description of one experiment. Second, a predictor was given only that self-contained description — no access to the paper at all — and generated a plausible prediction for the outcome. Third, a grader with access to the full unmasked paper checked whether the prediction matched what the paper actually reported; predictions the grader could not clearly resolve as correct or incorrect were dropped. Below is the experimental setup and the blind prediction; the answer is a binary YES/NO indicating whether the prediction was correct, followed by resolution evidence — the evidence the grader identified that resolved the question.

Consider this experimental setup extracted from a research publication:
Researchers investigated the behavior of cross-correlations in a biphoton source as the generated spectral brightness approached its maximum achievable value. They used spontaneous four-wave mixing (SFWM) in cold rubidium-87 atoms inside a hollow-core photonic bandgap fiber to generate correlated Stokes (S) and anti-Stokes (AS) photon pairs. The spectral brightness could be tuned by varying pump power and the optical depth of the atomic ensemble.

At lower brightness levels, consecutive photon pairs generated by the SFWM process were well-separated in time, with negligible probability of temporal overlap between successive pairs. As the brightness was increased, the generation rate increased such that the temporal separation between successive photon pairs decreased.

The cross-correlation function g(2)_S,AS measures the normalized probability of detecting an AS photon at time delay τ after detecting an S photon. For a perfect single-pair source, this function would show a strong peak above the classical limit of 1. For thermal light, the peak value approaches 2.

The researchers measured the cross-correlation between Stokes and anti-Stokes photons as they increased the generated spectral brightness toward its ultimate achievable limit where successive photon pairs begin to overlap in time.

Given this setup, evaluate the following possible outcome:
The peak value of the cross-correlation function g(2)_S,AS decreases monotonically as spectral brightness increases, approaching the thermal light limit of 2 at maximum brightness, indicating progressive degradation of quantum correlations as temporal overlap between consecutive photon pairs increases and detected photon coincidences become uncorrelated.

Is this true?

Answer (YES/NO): NO